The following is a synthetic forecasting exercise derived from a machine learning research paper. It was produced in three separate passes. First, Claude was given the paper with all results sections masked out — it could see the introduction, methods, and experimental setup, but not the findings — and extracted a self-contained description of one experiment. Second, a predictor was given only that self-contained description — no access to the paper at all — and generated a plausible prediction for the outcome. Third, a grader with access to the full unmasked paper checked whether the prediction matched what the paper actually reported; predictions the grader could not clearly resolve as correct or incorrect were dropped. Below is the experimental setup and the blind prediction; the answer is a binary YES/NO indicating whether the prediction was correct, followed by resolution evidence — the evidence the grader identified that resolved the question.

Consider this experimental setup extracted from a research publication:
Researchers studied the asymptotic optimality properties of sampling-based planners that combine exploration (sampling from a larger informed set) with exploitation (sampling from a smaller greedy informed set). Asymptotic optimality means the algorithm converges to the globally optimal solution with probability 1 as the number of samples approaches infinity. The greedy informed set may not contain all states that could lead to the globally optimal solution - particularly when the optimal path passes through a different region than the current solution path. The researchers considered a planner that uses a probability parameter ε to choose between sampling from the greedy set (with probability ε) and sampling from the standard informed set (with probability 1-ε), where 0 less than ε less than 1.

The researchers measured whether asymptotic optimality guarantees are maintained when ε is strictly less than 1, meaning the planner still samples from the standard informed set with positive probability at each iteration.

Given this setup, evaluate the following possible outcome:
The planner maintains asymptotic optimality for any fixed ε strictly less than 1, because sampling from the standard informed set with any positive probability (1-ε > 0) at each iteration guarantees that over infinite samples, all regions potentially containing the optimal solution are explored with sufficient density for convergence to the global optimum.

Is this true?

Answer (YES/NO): YES